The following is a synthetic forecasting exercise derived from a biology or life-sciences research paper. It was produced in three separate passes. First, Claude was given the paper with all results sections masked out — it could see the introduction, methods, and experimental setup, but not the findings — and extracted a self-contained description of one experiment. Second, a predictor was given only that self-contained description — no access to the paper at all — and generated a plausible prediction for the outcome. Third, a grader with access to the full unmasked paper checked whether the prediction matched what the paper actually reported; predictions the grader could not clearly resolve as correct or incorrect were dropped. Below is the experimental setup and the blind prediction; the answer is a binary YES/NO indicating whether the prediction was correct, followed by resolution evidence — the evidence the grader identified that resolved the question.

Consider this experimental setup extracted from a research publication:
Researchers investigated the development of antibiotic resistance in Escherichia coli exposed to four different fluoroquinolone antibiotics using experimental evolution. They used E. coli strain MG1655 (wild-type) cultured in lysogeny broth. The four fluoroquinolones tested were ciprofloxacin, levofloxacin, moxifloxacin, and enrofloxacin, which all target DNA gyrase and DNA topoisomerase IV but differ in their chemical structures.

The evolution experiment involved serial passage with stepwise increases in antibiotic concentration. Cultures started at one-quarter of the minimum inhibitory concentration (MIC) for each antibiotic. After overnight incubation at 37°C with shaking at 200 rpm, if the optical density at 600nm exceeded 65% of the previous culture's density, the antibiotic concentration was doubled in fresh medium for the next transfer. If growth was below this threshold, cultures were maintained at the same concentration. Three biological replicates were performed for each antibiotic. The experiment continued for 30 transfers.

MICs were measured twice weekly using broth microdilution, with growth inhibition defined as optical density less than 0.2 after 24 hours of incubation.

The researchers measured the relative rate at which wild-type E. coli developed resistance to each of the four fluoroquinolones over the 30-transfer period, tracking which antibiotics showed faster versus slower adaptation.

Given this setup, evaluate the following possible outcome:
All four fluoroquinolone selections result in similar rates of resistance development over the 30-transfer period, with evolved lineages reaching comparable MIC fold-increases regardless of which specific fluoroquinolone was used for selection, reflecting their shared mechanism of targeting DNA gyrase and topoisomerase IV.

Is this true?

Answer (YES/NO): NO